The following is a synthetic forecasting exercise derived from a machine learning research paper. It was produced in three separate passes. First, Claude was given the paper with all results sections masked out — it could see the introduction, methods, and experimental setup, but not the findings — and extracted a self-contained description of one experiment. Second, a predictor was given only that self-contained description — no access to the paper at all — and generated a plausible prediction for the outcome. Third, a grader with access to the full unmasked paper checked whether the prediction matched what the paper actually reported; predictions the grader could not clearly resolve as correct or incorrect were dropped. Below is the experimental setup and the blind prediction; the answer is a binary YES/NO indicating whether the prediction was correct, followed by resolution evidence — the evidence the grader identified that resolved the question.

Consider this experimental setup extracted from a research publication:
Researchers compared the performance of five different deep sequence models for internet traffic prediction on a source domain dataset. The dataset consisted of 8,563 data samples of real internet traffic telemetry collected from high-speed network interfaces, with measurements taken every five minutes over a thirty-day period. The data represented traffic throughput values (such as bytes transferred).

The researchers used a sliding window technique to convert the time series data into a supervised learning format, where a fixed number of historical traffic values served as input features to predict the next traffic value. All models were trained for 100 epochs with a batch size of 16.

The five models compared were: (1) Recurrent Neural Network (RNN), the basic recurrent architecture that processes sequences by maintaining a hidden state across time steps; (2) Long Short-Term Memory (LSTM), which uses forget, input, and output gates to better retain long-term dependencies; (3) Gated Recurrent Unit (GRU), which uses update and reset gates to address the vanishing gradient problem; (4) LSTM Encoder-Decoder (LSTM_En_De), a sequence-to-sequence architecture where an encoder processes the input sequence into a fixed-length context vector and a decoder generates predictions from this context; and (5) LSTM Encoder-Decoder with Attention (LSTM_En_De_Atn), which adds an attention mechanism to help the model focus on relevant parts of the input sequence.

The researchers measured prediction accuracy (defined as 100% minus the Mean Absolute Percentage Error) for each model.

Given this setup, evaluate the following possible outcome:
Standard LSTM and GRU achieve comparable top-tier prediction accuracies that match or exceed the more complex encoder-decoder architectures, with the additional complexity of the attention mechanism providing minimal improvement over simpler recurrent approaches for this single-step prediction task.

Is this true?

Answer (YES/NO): NO